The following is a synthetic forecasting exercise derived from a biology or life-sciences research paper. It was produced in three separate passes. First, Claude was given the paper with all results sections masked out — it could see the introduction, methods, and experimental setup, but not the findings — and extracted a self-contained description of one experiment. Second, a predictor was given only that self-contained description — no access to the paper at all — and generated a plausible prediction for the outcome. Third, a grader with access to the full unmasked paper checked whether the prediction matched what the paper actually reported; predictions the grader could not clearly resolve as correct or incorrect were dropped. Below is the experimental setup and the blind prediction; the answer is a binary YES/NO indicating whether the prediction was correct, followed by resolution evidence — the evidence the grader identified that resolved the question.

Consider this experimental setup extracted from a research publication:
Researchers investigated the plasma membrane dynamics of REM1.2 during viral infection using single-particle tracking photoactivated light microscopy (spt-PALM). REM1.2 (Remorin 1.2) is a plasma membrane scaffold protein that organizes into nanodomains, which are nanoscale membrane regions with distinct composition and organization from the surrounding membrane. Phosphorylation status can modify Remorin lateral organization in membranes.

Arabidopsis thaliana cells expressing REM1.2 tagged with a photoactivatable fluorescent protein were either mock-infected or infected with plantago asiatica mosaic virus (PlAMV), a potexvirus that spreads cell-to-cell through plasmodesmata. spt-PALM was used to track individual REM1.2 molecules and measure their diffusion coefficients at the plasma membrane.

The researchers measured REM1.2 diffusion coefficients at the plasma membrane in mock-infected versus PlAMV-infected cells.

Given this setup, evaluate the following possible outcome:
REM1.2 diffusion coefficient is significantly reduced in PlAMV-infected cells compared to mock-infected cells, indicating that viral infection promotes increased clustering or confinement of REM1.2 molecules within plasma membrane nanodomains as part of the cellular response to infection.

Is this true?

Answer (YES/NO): NO